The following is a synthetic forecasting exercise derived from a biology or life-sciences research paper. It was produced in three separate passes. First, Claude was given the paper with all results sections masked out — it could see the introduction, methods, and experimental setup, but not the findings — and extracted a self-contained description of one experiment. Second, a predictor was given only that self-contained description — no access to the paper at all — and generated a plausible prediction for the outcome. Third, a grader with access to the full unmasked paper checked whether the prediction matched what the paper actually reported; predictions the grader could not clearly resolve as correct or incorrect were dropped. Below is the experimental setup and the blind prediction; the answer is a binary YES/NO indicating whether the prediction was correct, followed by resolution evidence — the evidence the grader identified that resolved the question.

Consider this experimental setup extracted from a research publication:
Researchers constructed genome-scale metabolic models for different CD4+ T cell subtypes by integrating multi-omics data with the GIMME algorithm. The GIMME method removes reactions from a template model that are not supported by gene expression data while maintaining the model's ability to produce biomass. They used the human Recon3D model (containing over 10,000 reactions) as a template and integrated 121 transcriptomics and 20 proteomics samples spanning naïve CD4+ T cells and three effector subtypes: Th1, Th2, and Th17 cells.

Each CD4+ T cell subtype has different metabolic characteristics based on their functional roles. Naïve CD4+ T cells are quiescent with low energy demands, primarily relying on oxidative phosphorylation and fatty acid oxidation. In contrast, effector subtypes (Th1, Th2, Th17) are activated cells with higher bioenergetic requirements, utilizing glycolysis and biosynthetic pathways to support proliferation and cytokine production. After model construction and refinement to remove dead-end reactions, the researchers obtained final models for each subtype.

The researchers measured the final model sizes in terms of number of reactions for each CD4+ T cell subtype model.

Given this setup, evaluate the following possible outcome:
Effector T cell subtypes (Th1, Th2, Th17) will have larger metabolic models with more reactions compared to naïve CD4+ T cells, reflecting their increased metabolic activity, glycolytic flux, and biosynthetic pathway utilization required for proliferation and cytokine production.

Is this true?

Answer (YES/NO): NO